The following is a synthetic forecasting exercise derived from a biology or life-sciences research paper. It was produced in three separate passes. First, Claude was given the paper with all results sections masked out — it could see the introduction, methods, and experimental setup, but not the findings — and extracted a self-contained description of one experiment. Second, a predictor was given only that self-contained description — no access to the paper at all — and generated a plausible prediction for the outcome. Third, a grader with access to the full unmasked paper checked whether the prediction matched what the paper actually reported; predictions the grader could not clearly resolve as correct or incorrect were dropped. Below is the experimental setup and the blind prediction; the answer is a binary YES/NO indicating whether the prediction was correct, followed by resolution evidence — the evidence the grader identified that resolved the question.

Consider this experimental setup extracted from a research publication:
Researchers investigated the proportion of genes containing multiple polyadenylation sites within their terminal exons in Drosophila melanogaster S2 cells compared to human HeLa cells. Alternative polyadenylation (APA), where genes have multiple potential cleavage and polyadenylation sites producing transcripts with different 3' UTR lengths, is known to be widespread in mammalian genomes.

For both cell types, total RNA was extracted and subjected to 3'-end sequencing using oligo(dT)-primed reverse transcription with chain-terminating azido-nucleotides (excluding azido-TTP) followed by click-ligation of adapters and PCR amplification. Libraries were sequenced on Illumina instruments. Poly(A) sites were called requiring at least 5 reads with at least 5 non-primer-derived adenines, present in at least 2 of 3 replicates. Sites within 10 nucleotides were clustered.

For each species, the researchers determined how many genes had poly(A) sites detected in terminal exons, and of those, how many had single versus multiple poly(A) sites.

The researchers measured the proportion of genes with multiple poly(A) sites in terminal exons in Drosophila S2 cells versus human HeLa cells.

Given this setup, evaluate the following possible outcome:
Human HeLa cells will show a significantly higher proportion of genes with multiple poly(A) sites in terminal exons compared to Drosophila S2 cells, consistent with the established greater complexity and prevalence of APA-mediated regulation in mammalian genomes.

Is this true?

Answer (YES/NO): YES